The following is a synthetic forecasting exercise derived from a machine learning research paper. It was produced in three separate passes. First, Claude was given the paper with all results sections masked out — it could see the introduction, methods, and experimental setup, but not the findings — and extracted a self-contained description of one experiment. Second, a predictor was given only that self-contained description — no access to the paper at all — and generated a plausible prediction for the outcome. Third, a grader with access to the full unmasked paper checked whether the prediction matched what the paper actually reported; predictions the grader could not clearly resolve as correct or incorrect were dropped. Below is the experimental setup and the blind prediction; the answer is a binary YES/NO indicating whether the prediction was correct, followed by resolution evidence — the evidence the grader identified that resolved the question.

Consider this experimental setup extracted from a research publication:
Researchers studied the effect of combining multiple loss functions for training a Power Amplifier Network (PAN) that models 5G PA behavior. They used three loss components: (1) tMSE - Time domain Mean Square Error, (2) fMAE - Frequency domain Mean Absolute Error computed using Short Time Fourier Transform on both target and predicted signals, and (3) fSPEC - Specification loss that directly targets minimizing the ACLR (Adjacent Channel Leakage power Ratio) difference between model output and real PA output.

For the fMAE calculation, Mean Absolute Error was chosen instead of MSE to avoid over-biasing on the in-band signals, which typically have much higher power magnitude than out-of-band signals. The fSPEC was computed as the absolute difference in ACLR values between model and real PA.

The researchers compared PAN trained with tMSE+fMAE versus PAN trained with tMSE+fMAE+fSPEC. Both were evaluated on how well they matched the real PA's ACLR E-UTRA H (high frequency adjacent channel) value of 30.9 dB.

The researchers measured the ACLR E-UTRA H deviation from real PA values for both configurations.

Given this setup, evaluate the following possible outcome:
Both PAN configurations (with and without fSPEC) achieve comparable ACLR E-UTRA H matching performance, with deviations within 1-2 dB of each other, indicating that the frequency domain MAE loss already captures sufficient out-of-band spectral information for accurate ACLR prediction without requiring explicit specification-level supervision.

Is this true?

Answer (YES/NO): NO